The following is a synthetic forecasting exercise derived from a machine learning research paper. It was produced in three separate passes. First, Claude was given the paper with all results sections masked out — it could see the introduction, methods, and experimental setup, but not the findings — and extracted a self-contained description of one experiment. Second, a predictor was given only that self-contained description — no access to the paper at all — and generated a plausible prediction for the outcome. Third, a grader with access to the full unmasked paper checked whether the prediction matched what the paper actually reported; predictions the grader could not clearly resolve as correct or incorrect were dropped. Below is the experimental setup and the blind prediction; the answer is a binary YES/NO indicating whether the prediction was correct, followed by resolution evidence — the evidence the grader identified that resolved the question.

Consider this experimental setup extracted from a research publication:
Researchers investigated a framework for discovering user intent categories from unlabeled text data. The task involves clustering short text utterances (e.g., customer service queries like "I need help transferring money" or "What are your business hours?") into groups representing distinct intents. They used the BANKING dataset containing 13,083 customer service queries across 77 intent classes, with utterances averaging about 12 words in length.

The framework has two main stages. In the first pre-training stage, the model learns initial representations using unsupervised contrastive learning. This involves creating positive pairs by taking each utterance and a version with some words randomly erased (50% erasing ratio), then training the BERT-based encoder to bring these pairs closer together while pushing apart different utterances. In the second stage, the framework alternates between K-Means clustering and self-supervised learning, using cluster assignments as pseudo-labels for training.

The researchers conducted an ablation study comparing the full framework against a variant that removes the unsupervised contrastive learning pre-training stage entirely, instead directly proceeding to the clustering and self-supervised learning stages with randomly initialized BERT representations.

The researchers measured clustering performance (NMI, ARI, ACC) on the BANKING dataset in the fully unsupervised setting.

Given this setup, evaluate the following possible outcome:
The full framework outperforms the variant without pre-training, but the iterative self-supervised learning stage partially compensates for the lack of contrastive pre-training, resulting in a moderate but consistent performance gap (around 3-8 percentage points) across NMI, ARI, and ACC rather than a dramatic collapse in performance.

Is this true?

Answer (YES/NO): NO